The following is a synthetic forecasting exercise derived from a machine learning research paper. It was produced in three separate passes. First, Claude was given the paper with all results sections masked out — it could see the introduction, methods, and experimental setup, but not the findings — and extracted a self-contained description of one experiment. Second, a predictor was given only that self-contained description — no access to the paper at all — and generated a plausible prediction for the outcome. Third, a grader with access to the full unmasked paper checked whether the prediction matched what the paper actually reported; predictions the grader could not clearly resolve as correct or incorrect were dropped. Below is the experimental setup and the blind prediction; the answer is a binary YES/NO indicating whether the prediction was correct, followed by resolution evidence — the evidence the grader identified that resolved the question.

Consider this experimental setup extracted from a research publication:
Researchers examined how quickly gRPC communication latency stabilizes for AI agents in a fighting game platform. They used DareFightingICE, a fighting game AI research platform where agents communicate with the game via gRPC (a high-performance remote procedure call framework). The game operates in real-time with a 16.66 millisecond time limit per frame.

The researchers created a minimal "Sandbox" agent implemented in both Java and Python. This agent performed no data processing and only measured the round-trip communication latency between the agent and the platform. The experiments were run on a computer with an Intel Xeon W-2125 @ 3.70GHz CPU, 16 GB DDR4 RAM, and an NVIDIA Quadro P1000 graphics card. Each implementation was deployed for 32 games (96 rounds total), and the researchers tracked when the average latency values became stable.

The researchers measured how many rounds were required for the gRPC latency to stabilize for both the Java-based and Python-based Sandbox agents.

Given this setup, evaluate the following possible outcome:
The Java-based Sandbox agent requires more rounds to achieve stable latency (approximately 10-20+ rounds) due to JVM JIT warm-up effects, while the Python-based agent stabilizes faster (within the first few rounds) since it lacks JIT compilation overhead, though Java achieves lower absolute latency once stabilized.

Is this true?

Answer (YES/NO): NO